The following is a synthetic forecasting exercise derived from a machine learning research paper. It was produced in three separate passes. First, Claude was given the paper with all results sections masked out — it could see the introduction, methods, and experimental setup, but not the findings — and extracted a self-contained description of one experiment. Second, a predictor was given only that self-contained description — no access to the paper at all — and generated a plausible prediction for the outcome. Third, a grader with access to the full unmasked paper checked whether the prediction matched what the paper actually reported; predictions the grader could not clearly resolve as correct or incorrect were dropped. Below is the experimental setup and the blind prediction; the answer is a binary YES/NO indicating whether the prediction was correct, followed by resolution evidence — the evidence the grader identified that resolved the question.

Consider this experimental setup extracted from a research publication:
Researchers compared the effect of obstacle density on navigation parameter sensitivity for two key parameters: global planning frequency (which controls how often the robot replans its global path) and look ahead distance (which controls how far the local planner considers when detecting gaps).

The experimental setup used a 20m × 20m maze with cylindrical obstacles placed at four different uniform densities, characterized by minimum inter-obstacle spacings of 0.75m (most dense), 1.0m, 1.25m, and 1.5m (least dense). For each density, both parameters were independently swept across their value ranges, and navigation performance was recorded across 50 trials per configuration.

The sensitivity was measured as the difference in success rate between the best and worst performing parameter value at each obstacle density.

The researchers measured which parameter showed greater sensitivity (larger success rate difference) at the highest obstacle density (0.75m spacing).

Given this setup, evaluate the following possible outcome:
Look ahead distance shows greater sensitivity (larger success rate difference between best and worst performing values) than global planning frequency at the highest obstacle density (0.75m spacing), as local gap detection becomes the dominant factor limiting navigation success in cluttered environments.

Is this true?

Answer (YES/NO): NO